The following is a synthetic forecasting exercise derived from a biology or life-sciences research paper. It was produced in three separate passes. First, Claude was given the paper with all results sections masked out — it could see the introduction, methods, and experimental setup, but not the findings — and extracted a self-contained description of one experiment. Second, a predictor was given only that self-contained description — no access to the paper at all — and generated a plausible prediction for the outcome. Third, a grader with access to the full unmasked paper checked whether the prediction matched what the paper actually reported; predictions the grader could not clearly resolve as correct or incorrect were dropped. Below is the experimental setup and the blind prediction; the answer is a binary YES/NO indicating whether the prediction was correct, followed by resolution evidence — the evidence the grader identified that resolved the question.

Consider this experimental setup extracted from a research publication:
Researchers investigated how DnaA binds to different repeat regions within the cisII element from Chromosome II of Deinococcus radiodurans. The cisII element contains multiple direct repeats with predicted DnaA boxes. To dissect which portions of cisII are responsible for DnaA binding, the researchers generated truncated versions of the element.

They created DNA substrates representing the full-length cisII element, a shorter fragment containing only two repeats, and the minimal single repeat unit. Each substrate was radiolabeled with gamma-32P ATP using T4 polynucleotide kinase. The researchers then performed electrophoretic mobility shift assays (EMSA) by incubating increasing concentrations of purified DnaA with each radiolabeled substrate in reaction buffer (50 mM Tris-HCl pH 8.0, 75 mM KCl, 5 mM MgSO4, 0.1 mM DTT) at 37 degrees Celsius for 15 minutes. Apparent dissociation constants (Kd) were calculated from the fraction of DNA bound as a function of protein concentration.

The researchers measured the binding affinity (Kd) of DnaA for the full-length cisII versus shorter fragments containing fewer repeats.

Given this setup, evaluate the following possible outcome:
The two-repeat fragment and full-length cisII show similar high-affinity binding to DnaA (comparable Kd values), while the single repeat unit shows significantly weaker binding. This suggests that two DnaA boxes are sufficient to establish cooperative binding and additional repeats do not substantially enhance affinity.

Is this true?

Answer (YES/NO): NO